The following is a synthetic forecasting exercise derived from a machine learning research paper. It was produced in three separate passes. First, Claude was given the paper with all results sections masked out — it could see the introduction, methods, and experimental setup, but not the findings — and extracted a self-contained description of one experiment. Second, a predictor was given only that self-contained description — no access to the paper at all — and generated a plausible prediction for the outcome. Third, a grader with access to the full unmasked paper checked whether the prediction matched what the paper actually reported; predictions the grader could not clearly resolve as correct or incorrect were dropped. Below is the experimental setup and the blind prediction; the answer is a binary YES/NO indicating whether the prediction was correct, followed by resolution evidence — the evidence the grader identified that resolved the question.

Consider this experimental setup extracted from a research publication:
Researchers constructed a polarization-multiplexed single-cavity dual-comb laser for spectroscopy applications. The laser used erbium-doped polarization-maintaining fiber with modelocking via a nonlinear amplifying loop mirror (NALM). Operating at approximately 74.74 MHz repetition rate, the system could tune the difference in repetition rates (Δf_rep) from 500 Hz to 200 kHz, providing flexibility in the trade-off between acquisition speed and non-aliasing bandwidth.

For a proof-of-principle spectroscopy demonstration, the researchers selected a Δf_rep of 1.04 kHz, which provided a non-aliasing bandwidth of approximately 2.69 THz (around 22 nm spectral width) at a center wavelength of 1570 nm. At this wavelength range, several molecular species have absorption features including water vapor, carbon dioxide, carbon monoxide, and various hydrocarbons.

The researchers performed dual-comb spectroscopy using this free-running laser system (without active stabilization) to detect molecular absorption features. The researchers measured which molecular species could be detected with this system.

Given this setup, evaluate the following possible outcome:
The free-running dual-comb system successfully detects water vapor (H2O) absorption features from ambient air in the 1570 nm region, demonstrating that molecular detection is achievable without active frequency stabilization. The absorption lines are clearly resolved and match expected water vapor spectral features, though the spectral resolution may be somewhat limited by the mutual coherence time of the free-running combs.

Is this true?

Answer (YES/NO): NO